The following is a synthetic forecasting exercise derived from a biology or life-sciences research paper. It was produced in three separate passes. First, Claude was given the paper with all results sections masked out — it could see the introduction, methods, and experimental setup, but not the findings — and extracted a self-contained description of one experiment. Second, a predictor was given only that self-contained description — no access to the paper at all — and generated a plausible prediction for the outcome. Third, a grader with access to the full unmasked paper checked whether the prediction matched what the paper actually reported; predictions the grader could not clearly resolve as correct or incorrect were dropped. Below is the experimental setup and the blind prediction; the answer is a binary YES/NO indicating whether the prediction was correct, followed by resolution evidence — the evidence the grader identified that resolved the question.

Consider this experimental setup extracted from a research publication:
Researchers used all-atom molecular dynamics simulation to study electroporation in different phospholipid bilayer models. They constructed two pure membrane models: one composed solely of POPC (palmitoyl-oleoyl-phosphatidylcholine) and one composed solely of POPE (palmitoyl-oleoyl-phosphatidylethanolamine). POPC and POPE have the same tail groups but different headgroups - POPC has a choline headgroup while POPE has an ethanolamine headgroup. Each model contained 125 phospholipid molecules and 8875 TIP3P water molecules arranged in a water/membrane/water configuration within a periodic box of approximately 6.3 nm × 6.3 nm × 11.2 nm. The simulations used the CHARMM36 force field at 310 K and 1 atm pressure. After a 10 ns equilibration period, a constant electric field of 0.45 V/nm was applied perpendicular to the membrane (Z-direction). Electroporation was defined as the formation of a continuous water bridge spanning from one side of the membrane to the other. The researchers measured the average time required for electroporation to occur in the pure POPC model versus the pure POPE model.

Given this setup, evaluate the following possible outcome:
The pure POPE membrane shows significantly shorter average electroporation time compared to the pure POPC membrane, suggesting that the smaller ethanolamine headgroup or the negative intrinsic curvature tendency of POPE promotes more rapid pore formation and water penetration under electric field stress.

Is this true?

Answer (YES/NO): NO